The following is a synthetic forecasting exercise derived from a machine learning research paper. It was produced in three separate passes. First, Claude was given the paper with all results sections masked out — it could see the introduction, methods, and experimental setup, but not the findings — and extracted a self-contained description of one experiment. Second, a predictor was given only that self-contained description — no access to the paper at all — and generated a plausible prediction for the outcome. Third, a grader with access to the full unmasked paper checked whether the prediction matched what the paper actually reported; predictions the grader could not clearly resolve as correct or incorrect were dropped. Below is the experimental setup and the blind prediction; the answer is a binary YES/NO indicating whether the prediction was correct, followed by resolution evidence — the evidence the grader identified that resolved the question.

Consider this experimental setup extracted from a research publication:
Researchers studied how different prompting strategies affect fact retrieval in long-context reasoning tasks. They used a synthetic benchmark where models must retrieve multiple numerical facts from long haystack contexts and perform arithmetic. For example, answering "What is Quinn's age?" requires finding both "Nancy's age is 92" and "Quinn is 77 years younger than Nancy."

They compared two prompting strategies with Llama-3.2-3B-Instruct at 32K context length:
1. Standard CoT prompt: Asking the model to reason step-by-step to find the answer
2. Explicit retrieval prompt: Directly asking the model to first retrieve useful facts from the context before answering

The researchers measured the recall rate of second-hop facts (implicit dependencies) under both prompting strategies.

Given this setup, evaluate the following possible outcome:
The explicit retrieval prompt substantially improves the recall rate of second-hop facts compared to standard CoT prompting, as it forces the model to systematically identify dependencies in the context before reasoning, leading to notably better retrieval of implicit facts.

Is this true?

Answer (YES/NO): NO